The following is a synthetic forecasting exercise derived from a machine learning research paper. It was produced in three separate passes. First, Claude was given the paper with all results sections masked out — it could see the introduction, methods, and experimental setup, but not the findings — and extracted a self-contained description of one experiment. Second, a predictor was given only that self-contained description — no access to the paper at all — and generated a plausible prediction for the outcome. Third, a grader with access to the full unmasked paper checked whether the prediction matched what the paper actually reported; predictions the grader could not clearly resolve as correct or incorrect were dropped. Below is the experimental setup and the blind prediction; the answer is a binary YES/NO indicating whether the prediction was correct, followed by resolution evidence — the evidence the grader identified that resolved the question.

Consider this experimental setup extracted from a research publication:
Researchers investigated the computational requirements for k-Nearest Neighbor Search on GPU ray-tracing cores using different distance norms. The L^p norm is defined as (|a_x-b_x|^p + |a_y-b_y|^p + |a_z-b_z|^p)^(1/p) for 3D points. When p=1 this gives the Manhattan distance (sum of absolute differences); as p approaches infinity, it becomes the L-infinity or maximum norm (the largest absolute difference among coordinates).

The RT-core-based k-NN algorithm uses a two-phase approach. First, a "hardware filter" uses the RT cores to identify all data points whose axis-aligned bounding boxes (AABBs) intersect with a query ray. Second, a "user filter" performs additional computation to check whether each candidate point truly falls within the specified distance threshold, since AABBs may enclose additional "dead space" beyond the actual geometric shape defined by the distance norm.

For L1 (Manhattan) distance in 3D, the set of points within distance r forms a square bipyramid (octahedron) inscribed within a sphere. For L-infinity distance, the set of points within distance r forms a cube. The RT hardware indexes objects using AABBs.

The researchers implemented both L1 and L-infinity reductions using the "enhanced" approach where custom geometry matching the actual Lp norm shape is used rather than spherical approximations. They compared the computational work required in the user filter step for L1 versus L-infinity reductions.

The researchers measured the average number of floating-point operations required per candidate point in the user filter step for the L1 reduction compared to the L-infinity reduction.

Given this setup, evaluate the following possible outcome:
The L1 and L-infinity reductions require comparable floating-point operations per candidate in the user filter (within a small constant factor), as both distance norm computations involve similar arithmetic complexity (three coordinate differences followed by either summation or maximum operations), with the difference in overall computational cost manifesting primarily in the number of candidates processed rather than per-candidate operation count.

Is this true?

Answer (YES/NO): NO